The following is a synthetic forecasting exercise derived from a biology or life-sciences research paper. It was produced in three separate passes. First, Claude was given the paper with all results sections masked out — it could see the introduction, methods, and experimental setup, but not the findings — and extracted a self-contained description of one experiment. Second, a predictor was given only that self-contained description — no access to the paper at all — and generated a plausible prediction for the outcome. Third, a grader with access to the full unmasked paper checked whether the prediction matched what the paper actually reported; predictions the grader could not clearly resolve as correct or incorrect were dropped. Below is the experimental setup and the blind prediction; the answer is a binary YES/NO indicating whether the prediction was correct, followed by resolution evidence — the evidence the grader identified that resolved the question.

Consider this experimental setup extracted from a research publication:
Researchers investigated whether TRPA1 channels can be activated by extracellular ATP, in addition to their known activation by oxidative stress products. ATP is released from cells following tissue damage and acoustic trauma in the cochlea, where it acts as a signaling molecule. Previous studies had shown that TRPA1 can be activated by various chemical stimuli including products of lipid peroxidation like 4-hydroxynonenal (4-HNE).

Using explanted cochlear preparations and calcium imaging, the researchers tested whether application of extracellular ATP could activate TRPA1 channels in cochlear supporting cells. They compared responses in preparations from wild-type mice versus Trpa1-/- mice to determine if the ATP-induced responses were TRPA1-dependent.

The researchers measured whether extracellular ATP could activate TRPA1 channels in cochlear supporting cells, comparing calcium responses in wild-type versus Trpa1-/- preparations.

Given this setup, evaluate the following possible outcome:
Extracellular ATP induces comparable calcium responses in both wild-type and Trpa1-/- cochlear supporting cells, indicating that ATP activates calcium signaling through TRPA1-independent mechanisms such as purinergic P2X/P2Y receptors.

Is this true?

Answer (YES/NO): YES